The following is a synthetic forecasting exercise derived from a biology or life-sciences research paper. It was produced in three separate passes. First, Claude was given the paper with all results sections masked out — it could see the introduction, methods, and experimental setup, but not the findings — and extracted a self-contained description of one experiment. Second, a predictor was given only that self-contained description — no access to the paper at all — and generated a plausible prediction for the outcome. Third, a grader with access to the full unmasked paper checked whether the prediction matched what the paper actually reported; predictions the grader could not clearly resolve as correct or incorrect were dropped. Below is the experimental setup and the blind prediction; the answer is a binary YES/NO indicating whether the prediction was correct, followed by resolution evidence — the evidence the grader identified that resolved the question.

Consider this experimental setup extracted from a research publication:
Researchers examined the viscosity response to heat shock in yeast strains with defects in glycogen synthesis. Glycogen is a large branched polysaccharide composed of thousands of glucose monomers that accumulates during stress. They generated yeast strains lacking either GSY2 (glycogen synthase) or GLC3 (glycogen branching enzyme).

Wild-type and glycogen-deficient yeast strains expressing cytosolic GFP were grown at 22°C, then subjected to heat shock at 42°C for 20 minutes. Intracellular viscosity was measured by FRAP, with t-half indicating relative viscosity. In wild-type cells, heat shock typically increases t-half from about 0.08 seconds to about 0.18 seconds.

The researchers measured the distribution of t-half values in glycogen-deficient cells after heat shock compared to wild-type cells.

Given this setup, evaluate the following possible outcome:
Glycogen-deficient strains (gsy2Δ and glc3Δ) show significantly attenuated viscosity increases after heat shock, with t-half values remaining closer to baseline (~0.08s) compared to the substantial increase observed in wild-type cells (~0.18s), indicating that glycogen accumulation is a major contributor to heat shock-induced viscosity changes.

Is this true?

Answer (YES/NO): NO